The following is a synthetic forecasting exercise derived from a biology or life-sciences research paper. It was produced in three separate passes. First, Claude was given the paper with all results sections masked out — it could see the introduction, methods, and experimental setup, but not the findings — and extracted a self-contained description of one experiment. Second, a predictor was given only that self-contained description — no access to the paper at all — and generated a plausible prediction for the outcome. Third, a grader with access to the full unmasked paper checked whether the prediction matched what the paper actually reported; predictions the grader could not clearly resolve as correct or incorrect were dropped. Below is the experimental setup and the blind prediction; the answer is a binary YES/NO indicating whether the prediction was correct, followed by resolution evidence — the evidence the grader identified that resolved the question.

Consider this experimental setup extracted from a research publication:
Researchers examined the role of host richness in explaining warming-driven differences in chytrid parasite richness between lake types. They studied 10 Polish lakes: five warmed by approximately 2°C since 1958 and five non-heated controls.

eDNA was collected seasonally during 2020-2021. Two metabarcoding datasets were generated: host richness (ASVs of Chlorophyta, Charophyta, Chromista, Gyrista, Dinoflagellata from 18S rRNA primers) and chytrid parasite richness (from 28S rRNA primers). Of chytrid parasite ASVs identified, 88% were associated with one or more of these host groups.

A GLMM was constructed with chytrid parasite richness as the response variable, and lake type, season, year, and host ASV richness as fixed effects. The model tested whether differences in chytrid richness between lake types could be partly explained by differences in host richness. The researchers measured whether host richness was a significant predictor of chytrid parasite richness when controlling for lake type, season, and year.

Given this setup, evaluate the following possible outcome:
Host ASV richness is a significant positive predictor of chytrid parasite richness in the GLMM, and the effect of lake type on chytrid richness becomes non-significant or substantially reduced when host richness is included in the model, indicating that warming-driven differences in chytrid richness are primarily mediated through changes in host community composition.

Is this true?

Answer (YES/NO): NO